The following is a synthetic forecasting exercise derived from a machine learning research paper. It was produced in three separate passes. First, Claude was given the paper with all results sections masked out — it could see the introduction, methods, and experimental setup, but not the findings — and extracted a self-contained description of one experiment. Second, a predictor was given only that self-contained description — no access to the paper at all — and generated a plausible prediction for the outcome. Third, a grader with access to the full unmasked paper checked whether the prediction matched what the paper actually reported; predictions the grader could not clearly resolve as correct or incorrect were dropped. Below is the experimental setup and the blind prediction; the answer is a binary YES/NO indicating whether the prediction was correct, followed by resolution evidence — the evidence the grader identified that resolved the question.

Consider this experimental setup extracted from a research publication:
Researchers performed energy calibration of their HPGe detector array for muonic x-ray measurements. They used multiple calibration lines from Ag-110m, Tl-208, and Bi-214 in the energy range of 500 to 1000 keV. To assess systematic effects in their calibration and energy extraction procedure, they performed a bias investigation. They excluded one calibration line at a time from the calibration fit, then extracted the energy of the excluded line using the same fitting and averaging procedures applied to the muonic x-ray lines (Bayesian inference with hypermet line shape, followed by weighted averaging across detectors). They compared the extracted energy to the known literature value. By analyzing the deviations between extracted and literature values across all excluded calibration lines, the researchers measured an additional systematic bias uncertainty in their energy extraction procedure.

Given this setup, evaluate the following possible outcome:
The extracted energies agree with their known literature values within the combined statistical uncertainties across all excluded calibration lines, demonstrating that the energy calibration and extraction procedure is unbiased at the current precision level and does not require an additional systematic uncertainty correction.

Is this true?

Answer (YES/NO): NO